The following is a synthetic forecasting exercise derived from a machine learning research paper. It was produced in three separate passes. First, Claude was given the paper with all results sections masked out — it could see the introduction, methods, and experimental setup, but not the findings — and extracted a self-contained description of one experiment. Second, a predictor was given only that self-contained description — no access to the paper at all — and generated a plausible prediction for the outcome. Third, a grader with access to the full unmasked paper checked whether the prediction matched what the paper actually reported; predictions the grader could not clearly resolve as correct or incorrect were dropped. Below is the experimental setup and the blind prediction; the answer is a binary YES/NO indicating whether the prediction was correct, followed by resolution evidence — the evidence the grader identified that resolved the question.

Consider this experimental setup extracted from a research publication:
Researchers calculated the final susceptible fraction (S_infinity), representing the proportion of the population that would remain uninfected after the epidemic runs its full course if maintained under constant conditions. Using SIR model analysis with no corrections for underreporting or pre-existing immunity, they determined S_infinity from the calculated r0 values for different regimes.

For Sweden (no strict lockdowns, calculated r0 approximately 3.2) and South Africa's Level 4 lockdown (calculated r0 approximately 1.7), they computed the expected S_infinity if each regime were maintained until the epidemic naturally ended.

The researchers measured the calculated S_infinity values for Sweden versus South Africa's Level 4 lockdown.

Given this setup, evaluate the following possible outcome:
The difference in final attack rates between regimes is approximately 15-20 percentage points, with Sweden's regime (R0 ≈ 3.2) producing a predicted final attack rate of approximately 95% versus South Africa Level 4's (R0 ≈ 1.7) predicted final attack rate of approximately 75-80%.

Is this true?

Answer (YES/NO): NO